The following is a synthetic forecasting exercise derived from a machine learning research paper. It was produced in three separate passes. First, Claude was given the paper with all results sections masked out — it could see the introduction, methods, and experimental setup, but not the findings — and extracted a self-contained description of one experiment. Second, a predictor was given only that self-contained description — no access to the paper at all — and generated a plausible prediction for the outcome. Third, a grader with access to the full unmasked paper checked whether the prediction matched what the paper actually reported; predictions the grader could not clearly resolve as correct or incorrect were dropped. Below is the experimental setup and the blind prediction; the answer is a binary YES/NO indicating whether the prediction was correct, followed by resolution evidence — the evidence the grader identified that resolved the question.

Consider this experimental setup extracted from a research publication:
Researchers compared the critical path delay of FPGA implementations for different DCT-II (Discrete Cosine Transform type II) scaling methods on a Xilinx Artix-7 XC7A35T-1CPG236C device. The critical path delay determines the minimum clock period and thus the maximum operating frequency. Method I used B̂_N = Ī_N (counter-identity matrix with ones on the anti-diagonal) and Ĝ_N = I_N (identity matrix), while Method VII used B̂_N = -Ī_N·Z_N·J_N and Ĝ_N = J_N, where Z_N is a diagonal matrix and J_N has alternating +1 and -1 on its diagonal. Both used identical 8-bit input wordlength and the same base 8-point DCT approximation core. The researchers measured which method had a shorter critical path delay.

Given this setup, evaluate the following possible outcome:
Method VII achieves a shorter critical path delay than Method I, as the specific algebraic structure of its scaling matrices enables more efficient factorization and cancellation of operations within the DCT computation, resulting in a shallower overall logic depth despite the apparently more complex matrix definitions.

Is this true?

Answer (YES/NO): NO